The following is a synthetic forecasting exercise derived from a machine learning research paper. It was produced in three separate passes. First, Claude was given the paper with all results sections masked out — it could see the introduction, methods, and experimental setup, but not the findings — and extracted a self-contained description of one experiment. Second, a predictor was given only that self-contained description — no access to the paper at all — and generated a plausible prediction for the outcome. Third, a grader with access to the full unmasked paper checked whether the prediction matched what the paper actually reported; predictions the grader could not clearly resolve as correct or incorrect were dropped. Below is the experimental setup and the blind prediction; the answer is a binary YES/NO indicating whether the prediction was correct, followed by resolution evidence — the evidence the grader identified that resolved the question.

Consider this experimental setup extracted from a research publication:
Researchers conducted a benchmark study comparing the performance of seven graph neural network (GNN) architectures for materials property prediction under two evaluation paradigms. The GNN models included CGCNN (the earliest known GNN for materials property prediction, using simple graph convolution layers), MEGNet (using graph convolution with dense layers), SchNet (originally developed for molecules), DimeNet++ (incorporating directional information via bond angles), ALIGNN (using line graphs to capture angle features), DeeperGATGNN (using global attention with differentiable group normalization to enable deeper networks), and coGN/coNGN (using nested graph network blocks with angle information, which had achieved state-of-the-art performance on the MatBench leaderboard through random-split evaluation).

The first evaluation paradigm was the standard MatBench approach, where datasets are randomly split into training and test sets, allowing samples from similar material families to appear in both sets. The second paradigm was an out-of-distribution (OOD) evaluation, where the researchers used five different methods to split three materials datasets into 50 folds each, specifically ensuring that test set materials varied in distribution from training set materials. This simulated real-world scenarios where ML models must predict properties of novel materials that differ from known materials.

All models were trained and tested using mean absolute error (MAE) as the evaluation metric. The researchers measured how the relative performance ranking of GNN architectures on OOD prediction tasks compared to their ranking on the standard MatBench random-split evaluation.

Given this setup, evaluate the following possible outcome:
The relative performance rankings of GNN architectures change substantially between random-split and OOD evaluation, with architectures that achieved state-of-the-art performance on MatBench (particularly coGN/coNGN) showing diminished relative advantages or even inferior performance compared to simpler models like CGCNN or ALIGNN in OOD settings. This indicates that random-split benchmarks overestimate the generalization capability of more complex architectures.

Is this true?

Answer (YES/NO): YES